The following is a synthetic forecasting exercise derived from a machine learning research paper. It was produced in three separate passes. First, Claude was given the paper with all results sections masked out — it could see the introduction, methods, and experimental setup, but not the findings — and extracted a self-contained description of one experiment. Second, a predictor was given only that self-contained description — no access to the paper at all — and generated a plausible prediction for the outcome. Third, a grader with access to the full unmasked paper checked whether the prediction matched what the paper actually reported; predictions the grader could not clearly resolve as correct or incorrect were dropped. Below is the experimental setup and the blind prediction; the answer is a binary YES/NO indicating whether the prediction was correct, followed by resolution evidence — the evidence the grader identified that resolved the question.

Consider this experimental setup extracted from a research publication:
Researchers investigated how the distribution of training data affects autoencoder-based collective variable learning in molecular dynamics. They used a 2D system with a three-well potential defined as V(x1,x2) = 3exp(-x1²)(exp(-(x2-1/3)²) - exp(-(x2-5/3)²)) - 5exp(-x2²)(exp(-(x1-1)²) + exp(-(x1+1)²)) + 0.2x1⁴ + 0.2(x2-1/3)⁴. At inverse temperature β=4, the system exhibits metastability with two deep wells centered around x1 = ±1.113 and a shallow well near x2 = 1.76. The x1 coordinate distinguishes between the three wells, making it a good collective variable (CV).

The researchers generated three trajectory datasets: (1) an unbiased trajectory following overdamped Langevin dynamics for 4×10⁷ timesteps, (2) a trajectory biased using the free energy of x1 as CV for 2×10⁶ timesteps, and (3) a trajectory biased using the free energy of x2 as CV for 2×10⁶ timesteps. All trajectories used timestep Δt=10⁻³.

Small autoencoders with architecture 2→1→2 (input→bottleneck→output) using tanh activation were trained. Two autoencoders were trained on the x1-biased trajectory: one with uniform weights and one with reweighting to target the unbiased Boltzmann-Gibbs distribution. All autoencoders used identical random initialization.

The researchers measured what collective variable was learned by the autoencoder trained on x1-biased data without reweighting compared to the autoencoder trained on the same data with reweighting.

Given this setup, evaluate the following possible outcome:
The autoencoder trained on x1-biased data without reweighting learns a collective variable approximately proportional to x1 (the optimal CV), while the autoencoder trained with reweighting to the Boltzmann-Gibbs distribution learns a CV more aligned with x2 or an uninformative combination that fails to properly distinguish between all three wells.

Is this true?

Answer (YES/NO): NO